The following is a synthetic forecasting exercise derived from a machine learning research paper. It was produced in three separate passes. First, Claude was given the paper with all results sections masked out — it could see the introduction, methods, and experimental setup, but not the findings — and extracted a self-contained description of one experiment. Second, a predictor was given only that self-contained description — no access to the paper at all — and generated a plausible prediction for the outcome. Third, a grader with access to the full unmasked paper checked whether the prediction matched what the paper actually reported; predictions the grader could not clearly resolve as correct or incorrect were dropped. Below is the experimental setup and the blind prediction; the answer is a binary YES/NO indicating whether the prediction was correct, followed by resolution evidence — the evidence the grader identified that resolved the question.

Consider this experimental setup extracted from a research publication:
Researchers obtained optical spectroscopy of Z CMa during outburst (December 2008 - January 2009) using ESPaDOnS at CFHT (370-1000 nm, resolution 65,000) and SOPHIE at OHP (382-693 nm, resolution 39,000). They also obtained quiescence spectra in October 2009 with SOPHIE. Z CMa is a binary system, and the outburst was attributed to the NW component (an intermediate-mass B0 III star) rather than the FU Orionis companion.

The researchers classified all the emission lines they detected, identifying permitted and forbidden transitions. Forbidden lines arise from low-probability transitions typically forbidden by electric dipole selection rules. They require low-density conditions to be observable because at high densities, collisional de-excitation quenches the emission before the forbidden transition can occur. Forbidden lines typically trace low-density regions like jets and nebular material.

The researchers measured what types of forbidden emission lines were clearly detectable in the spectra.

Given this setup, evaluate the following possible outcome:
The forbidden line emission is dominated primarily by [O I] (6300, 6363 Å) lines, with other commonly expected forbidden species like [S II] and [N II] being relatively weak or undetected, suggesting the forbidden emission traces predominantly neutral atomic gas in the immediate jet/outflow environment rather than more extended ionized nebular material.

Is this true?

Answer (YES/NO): NO